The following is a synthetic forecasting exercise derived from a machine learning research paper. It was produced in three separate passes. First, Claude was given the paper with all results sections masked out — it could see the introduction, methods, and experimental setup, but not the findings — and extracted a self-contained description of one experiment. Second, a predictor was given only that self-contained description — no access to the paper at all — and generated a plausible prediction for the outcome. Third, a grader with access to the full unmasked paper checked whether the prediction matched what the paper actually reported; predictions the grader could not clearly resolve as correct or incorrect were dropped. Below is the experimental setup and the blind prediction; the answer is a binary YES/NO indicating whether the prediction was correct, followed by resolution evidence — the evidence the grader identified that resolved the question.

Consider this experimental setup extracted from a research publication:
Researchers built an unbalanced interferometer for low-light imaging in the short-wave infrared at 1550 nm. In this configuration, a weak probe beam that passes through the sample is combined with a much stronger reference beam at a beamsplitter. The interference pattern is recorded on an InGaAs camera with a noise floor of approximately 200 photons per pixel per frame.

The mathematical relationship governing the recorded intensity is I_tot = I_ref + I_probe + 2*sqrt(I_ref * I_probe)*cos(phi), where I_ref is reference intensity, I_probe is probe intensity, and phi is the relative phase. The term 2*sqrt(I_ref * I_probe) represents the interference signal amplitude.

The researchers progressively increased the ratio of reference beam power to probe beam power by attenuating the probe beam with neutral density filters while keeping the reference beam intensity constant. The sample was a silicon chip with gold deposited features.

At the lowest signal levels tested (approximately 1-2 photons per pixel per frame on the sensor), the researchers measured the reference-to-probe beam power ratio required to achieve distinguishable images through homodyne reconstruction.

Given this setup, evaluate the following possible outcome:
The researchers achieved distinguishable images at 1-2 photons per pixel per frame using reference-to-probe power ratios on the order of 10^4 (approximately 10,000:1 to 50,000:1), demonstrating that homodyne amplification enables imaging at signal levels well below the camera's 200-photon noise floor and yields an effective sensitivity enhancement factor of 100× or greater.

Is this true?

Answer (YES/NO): NO